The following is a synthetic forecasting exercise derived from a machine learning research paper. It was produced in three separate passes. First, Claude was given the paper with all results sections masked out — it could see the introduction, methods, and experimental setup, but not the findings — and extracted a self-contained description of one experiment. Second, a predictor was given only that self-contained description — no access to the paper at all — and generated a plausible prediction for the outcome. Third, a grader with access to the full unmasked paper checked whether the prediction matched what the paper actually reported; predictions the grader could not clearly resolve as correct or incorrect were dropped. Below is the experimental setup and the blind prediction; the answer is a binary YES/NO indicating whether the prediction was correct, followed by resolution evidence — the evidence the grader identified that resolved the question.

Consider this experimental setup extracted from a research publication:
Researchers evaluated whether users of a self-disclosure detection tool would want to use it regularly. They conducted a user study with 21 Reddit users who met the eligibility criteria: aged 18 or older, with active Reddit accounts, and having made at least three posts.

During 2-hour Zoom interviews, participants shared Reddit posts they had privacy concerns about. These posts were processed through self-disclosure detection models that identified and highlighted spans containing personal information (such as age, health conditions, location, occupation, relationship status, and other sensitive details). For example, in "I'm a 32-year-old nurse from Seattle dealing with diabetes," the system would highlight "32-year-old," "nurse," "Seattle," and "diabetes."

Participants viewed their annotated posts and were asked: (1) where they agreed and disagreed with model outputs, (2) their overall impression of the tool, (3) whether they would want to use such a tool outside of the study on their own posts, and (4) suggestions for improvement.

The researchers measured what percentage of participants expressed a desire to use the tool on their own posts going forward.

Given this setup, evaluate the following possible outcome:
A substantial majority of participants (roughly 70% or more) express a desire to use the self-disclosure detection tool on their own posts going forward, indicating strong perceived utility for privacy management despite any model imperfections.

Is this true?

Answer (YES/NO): NO